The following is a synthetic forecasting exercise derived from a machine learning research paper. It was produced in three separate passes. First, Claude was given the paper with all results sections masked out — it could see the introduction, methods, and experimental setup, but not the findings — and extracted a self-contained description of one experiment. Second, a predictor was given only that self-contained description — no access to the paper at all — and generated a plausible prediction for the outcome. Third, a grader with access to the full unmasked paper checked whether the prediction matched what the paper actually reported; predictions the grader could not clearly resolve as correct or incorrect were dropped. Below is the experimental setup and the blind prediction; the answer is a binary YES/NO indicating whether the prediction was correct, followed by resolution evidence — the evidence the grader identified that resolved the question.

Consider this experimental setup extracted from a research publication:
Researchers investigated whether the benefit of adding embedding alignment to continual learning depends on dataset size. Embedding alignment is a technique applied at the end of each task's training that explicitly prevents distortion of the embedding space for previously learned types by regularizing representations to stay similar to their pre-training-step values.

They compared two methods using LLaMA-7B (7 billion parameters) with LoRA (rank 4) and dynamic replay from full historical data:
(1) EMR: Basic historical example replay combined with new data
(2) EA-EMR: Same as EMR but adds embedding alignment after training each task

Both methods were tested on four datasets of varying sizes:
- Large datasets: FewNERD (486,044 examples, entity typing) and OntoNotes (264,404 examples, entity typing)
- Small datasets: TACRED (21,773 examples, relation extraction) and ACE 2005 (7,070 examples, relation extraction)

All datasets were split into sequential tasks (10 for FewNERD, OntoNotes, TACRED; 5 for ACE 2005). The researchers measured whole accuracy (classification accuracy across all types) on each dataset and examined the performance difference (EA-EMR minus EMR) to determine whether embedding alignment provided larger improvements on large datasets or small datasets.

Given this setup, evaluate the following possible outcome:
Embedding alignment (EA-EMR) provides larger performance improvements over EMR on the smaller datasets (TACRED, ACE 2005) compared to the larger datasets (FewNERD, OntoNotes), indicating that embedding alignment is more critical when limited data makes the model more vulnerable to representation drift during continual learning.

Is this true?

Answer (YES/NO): YES